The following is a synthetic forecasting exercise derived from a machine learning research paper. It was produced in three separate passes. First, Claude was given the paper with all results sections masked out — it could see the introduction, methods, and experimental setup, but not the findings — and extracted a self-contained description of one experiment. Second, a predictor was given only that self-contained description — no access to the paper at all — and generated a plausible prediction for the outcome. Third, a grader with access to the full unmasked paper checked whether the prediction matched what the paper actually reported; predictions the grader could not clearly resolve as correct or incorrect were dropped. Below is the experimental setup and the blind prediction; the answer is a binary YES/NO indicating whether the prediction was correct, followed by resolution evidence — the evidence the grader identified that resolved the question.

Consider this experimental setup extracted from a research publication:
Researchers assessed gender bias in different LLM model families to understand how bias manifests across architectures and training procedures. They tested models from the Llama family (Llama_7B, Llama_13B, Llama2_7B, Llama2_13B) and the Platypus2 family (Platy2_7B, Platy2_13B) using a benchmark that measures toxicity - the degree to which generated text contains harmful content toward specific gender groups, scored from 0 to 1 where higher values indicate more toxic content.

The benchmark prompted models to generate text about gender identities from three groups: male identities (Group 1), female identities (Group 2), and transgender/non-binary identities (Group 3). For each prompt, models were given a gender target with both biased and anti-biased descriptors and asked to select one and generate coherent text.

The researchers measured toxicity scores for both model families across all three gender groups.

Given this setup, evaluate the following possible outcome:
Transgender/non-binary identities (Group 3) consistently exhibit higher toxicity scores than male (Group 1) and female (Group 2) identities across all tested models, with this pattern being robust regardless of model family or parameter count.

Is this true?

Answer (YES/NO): NO